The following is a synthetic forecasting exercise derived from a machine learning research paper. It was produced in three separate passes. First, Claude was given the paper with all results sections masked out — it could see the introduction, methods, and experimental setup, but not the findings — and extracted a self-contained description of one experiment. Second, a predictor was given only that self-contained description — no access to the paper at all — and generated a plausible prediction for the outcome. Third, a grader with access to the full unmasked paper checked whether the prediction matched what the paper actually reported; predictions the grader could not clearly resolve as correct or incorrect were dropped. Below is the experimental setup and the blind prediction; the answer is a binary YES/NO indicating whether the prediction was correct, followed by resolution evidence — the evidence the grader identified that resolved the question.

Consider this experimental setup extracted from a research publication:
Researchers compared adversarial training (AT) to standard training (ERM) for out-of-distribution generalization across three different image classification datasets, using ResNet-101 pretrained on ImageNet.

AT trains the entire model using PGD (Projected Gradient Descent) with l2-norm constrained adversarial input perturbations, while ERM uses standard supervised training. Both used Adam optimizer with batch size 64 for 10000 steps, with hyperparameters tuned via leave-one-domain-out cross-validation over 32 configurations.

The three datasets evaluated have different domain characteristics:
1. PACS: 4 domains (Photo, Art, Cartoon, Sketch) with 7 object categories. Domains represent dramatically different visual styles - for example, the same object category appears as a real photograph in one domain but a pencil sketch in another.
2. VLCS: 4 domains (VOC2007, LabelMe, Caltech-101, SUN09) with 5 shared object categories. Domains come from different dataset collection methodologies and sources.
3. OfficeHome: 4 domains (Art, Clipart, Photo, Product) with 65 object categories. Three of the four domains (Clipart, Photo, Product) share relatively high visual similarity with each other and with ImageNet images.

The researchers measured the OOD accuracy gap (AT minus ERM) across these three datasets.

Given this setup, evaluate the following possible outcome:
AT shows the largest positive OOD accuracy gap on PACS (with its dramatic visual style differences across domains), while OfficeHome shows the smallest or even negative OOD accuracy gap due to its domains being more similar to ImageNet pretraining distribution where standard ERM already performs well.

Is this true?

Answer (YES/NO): NO